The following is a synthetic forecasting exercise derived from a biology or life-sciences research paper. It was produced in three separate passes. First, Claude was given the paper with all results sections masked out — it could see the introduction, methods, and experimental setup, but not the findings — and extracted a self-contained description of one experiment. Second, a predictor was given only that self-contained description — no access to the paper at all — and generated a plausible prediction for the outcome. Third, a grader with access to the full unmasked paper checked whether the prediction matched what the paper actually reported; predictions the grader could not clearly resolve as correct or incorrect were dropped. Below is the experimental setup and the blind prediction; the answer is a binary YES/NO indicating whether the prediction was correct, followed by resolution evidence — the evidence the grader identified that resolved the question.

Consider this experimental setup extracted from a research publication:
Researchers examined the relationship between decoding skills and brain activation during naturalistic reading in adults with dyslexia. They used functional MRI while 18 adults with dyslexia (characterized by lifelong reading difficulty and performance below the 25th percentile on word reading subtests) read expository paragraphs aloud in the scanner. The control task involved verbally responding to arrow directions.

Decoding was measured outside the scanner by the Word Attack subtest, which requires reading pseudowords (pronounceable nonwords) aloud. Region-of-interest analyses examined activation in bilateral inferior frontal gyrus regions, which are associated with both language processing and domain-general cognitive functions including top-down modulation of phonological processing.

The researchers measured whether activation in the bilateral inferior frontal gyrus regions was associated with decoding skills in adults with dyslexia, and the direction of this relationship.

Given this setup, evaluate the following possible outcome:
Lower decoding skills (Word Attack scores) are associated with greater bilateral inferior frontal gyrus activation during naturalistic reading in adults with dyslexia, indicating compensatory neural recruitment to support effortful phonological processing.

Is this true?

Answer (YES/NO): YES